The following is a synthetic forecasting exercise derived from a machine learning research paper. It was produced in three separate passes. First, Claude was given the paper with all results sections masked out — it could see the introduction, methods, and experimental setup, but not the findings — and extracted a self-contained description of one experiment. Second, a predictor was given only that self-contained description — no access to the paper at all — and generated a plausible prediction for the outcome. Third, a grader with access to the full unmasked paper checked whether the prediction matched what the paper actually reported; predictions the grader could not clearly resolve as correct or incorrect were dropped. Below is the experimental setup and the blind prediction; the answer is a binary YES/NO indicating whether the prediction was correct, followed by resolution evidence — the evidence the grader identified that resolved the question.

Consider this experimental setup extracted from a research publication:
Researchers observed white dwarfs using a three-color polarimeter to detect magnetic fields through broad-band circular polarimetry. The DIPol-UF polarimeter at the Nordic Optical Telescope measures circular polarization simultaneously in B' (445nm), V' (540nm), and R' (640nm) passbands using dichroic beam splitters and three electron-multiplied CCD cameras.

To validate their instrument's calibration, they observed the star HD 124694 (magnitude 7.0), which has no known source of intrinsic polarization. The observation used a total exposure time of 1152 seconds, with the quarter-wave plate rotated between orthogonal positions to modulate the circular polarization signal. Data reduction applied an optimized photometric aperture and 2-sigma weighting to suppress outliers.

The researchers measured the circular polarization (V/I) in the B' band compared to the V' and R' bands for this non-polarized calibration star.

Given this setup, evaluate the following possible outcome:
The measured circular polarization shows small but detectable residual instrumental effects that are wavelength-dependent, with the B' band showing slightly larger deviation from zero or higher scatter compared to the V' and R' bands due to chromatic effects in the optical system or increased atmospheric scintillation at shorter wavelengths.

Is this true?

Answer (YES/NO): NO